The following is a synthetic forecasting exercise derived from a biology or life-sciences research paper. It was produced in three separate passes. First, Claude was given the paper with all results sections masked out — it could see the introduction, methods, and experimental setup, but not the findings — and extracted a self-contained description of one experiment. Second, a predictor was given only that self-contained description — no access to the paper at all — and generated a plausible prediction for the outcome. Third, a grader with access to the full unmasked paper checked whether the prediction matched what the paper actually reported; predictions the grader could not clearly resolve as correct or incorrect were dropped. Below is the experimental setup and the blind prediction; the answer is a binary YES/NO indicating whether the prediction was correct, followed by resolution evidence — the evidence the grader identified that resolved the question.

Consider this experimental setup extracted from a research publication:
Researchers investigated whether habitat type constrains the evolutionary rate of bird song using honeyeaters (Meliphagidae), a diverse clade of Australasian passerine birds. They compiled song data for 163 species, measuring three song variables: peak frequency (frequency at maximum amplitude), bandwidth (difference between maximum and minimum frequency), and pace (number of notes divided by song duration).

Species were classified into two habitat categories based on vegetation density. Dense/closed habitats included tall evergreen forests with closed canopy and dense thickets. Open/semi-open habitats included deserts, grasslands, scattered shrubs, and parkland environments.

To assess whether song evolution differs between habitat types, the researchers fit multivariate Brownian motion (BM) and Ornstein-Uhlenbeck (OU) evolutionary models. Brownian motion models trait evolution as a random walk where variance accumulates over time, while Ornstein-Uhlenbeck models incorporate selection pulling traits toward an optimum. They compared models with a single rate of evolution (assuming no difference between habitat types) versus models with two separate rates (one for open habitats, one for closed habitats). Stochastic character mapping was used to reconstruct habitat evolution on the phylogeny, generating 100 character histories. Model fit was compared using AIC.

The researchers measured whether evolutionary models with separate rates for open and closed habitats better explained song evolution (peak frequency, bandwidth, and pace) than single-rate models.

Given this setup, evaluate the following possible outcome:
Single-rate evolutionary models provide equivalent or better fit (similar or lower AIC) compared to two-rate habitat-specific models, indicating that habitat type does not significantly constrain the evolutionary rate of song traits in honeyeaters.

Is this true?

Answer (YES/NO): NO